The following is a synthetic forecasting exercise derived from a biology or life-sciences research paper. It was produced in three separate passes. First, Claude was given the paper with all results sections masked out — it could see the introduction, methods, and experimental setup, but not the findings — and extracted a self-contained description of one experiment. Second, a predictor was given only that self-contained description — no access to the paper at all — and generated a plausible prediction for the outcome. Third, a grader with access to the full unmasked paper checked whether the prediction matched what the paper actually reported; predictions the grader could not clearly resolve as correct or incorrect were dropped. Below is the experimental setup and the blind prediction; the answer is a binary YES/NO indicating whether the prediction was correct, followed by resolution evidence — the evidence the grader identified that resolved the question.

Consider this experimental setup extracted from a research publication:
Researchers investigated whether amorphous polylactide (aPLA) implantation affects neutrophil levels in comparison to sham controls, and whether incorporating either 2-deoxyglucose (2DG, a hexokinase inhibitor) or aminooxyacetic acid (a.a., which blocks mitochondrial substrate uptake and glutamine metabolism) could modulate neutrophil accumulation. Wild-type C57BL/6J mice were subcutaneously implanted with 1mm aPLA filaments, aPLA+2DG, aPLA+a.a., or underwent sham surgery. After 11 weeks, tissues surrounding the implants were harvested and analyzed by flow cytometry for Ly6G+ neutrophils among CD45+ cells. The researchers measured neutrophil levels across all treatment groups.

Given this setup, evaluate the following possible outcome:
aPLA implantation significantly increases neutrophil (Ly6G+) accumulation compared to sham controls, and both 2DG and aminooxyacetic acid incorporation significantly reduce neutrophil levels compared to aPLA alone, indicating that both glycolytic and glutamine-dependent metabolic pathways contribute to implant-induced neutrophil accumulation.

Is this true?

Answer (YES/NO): YES